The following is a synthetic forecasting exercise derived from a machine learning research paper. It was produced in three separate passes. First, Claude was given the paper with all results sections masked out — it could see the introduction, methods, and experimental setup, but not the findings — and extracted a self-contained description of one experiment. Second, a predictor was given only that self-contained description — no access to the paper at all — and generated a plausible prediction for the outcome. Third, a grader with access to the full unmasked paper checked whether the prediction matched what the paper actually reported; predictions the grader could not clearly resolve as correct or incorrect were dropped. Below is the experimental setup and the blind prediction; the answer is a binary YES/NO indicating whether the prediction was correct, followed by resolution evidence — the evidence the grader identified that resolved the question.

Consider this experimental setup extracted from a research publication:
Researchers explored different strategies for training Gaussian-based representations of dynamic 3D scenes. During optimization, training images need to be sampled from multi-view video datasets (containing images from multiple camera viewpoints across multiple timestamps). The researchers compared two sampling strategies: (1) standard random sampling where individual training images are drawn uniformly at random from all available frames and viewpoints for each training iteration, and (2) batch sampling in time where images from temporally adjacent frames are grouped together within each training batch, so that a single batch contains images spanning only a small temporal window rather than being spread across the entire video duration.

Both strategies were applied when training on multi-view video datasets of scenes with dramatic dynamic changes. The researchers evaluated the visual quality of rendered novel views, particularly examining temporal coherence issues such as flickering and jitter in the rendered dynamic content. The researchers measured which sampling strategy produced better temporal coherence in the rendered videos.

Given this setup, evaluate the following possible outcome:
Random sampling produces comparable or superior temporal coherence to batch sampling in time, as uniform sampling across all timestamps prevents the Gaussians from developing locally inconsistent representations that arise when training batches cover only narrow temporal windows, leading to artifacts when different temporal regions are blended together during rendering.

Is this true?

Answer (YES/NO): NO